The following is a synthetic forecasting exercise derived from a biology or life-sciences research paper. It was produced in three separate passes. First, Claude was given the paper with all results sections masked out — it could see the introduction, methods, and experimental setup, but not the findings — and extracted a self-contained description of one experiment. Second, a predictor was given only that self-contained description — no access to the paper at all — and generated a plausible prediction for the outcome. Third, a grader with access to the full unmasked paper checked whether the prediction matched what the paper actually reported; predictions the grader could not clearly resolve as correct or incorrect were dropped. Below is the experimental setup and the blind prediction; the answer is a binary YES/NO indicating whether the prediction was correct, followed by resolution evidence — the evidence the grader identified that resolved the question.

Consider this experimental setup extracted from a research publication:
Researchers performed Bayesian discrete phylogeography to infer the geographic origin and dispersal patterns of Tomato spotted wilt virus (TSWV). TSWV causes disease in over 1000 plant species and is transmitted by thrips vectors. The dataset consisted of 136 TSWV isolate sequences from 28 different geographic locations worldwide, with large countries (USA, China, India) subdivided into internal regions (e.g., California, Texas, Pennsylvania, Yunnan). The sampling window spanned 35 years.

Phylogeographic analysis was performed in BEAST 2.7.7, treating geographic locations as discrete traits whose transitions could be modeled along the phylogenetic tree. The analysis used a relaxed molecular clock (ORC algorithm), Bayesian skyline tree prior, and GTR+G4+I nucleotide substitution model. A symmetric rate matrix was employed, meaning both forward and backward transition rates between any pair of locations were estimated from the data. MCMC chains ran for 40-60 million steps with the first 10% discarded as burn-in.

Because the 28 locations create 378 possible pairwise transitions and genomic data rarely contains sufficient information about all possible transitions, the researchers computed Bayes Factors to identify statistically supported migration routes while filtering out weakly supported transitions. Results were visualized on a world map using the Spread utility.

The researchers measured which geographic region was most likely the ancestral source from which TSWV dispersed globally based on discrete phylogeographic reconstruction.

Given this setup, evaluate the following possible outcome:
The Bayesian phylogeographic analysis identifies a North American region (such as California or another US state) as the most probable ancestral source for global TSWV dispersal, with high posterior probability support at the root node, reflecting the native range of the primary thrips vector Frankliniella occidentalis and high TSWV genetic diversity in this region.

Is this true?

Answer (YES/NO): NO